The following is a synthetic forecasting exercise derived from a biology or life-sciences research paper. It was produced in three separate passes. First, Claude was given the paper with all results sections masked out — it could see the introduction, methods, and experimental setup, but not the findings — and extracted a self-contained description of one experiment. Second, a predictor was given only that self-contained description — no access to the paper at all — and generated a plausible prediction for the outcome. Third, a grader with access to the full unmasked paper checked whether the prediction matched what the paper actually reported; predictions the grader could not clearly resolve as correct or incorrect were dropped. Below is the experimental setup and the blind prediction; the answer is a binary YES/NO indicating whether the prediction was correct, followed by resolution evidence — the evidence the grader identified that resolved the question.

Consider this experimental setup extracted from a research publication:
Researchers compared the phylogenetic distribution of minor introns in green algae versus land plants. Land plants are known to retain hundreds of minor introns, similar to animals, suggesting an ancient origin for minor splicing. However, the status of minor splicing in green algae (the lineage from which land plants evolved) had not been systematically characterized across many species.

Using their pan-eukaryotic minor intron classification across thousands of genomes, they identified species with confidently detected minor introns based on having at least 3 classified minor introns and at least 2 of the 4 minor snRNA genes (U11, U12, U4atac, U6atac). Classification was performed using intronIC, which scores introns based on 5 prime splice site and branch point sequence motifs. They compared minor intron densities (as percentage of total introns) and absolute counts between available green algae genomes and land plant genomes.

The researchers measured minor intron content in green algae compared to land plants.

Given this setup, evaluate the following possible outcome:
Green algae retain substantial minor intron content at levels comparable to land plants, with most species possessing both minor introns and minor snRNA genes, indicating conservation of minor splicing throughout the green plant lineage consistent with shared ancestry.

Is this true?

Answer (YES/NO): NO